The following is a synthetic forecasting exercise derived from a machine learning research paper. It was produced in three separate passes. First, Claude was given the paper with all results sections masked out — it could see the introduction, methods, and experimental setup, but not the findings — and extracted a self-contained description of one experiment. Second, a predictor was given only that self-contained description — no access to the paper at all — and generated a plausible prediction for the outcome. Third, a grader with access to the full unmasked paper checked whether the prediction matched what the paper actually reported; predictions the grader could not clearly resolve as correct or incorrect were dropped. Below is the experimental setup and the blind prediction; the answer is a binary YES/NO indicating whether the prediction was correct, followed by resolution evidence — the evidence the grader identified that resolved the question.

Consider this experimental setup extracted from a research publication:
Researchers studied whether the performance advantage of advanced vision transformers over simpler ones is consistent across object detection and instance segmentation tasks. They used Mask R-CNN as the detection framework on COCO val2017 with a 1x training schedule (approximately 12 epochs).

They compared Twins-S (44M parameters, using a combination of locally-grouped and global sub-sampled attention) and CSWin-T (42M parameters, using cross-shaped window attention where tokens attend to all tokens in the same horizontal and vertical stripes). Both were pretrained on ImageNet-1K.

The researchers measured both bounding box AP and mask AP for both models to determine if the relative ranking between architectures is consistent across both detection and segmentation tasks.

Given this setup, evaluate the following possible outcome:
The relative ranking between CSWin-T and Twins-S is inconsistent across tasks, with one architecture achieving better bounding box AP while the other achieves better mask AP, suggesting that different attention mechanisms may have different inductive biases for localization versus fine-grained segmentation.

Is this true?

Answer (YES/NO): NO